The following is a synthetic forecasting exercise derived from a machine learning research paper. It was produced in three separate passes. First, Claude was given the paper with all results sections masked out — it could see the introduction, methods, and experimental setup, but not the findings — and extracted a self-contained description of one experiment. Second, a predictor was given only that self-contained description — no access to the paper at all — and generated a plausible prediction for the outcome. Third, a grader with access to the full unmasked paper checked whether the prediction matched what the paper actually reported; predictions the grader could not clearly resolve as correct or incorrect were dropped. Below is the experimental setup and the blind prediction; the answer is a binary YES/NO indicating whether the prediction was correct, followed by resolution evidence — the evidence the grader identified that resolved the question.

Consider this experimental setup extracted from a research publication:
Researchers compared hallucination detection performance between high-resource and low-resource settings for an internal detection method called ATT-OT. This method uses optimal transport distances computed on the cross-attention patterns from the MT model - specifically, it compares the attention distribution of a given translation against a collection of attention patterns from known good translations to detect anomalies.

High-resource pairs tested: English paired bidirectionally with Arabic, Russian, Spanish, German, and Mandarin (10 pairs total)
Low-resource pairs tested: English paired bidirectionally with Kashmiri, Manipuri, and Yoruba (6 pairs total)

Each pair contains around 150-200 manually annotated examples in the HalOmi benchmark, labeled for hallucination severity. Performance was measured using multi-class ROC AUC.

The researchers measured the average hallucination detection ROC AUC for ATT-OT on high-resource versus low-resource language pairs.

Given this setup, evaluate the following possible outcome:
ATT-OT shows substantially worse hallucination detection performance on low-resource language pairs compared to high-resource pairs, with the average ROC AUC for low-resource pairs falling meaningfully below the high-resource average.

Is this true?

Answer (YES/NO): NO